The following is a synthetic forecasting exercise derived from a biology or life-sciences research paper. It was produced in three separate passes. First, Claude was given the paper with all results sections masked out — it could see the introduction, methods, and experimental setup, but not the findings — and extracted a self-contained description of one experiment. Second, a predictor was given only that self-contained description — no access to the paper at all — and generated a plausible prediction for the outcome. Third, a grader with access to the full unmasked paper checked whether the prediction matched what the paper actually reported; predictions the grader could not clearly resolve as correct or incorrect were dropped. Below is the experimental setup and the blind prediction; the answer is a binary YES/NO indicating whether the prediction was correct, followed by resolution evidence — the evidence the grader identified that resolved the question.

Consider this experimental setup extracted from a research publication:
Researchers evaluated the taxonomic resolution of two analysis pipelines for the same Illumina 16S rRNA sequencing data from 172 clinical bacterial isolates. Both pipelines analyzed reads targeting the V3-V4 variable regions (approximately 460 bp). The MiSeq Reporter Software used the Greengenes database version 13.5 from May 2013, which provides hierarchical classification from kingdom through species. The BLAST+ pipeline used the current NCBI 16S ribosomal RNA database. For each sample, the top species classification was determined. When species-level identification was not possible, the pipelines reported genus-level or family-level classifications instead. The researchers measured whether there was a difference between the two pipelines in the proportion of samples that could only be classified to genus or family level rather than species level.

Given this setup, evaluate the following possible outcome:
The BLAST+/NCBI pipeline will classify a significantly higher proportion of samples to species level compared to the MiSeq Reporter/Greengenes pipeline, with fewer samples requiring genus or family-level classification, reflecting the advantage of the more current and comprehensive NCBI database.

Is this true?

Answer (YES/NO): YES